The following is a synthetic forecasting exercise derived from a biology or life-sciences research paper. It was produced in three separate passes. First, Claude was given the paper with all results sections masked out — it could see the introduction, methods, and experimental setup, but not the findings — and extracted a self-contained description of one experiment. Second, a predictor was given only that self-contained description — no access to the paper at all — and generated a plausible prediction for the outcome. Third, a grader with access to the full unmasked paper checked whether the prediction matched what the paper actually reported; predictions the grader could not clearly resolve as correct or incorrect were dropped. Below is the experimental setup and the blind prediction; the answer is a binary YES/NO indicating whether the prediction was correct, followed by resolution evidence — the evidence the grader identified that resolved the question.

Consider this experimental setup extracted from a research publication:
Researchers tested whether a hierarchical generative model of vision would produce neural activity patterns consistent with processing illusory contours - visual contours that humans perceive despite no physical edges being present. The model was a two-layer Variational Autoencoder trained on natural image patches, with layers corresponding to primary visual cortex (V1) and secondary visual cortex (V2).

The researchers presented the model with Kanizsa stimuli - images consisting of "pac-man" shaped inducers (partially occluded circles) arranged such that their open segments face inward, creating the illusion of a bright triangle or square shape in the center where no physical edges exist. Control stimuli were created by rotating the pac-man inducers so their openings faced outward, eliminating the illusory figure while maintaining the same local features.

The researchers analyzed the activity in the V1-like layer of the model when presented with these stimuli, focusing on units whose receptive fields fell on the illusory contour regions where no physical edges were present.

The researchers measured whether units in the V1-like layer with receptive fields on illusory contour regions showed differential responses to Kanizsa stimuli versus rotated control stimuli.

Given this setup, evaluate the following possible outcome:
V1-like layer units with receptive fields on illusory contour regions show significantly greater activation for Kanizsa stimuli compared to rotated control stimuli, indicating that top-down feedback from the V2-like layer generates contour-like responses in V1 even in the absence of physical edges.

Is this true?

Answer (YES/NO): YES